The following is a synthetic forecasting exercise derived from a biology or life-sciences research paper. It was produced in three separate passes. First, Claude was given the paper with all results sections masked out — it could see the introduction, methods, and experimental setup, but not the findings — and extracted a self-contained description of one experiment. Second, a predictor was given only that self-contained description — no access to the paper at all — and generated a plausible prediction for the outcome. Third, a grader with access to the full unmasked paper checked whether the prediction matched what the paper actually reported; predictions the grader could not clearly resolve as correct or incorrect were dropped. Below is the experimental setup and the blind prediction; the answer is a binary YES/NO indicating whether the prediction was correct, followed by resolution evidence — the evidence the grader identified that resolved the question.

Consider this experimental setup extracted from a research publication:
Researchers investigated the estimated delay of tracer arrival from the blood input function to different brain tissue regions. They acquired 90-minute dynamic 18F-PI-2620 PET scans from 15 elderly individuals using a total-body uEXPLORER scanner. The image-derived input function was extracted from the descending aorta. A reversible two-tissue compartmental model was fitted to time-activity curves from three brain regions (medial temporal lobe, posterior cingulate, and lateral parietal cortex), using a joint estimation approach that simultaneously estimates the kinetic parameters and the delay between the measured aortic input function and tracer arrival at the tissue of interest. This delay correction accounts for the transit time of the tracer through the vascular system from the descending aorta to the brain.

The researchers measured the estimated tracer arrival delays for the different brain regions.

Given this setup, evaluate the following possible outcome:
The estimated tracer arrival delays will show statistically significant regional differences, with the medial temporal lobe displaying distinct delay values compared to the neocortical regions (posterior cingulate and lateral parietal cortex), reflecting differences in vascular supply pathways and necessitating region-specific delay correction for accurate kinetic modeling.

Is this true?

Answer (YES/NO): YES